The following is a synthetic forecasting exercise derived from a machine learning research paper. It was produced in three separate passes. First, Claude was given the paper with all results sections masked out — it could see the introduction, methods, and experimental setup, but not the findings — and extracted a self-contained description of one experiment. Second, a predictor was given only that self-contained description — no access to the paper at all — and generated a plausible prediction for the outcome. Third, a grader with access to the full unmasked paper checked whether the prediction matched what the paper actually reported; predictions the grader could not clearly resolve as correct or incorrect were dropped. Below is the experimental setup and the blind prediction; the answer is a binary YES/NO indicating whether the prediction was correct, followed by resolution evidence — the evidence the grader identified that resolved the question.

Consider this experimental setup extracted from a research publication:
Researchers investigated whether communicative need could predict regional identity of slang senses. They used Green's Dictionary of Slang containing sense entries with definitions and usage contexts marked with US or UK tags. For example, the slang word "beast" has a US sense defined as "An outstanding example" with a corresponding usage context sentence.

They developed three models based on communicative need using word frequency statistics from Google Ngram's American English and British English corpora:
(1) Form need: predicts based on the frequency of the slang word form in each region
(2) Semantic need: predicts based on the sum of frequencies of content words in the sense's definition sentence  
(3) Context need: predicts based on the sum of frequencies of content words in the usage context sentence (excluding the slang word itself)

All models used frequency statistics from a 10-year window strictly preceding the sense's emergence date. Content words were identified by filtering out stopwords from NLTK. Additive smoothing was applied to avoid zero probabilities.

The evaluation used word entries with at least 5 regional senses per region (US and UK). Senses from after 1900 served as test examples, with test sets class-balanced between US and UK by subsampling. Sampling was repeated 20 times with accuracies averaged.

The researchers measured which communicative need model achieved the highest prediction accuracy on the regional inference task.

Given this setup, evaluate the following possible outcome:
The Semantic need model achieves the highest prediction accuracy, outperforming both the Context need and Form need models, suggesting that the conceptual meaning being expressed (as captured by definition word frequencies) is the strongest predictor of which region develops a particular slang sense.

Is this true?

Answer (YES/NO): NO